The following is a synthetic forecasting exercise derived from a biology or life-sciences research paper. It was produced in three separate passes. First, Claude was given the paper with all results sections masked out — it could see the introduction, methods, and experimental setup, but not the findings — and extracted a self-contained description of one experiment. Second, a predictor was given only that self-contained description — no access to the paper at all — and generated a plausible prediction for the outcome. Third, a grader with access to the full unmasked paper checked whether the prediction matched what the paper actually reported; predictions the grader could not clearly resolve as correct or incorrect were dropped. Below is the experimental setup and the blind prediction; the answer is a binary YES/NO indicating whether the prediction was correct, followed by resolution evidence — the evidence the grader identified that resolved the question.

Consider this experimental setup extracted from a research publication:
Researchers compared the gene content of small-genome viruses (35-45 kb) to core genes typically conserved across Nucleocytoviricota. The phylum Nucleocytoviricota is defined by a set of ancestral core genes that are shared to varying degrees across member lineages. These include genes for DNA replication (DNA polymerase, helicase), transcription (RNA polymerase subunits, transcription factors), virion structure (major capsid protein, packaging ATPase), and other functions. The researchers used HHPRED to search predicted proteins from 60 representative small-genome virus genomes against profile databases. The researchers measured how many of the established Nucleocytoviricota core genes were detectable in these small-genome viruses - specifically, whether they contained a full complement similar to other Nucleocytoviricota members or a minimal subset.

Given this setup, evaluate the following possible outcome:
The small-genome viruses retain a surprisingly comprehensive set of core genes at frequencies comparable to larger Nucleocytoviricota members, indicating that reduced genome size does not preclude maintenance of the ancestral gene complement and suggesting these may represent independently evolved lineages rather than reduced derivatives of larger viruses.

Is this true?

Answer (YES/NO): NO